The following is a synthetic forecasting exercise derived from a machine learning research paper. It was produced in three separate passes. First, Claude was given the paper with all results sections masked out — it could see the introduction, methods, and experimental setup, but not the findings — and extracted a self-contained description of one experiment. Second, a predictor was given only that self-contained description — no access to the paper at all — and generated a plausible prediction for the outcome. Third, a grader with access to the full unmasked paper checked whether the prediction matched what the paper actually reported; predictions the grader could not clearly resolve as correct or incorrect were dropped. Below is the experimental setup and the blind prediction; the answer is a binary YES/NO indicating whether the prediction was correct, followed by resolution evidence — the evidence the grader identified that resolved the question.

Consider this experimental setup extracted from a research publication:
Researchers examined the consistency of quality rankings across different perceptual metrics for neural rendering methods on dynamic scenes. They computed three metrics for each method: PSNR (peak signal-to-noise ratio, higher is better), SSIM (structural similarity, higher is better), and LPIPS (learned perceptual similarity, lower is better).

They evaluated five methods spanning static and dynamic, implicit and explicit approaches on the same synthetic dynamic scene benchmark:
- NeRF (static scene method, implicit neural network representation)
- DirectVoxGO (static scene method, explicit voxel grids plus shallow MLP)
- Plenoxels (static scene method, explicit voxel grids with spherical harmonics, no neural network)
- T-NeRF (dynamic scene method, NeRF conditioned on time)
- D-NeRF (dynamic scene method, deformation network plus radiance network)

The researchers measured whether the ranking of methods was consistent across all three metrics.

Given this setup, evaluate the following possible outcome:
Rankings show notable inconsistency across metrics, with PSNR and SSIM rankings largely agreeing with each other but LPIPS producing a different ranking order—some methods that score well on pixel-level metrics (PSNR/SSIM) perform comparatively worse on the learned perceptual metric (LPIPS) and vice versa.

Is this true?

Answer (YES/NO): NO